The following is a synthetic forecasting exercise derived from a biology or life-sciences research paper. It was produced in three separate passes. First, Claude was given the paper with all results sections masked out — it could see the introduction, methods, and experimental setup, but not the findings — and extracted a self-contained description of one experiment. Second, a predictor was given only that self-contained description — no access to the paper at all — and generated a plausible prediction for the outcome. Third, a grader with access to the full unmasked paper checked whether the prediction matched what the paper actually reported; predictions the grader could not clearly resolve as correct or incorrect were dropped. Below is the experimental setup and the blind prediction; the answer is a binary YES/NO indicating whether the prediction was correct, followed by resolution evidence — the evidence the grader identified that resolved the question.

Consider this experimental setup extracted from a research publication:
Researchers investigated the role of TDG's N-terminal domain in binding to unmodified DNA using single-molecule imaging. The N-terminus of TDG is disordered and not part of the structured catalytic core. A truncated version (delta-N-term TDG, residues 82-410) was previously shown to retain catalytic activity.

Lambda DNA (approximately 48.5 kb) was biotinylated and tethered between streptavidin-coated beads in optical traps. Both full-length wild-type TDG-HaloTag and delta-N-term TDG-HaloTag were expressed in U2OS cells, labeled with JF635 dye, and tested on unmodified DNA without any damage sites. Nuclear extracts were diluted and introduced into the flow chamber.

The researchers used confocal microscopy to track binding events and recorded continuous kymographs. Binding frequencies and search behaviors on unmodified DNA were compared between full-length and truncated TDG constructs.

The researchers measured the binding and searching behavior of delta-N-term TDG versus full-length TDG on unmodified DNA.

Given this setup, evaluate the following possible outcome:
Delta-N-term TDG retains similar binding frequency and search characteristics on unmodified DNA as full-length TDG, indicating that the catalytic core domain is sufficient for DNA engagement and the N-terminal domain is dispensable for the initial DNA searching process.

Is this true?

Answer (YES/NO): NO